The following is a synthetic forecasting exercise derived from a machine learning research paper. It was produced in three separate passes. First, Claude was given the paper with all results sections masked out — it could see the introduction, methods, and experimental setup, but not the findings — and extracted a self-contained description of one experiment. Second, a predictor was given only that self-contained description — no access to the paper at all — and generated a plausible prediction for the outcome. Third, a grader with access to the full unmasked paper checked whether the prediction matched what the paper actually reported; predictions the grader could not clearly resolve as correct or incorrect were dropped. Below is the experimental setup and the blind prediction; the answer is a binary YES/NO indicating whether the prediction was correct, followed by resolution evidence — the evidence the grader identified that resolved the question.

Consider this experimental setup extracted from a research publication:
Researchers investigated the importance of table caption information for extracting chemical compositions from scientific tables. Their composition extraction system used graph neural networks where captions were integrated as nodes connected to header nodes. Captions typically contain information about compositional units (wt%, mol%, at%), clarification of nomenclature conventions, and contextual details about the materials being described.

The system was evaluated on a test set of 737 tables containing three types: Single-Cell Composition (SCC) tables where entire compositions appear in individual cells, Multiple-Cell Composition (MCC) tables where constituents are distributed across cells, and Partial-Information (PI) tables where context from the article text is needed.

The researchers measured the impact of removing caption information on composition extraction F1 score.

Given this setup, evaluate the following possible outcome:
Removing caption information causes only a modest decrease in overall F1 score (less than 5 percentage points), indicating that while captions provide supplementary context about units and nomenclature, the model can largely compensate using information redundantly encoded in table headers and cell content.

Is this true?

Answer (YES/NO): NO